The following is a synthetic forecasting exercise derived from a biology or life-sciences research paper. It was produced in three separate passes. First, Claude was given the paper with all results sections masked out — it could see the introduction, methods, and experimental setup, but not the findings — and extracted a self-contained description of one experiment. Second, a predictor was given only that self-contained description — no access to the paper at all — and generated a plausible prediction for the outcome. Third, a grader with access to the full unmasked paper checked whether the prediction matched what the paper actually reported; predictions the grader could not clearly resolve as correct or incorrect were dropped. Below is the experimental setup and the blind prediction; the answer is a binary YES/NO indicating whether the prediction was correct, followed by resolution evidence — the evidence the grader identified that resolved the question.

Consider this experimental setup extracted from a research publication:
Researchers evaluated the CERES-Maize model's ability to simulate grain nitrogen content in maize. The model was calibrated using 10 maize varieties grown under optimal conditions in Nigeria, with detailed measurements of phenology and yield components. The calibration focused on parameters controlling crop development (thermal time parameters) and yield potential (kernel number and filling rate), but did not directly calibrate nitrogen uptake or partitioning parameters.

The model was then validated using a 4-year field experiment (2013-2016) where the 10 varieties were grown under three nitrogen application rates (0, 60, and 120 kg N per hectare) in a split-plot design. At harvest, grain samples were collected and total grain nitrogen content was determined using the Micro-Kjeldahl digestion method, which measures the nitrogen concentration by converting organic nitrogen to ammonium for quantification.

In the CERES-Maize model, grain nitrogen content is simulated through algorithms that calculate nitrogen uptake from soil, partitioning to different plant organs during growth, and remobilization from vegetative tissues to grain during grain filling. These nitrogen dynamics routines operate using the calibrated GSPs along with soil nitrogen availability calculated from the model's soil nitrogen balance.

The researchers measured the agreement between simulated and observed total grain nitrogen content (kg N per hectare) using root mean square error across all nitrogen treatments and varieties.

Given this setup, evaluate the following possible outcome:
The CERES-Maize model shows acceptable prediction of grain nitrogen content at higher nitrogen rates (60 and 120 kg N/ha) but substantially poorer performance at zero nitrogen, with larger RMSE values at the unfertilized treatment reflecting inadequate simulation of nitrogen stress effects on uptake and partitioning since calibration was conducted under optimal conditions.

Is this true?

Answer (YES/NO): YES